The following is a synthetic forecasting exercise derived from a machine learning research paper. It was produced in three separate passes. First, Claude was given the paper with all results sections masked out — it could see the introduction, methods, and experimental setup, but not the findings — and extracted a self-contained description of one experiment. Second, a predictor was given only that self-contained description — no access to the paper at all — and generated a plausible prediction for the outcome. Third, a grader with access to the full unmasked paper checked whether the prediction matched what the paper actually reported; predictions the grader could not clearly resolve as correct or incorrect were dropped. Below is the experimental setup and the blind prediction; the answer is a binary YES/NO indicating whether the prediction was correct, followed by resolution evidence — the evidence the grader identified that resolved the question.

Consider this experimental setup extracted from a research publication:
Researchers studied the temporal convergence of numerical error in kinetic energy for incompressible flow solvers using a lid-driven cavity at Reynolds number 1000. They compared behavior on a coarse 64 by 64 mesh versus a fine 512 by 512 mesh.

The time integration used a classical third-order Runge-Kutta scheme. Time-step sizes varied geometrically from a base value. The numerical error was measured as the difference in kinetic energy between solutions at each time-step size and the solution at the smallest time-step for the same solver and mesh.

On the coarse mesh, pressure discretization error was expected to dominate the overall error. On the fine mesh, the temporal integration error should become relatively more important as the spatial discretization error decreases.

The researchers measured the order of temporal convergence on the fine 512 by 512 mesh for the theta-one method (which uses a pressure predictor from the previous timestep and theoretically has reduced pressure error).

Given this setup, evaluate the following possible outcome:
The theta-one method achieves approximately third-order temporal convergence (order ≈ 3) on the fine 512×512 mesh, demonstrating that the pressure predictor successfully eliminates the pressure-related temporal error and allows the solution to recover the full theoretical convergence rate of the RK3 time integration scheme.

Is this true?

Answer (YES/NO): YES